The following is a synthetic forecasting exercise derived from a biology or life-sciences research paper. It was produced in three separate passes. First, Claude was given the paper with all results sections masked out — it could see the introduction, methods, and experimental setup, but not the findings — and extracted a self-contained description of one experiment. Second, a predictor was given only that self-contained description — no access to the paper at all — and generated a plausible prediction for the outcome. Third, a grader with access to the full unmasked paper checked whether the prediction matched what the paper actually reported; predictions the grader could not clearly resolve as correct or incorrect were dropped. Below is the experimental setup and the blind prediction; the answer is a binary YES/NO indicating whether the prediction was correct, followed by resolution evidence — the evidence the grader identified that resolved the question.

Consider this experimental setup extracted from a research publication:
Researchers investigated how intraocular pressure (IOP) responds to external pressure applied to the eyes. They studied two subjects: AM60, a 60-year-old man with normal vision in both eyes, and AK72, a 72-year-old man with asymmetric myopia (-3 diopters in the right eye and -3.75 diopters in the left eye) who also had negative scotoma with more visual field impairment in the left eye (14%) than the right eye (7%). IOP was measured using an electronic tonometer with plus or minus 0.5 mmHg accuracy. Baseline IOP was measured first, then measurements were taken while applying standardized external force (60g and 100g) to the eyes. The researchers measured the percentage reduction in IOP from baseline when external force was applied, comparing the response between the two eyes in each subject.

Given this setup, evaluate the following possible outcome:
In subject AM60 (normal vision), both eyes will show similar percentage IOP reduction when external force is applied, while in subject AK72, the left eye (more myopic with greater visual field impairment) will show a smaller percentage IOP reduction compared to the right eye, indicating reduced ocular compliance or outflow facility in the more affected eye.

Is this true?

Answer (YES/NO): NO